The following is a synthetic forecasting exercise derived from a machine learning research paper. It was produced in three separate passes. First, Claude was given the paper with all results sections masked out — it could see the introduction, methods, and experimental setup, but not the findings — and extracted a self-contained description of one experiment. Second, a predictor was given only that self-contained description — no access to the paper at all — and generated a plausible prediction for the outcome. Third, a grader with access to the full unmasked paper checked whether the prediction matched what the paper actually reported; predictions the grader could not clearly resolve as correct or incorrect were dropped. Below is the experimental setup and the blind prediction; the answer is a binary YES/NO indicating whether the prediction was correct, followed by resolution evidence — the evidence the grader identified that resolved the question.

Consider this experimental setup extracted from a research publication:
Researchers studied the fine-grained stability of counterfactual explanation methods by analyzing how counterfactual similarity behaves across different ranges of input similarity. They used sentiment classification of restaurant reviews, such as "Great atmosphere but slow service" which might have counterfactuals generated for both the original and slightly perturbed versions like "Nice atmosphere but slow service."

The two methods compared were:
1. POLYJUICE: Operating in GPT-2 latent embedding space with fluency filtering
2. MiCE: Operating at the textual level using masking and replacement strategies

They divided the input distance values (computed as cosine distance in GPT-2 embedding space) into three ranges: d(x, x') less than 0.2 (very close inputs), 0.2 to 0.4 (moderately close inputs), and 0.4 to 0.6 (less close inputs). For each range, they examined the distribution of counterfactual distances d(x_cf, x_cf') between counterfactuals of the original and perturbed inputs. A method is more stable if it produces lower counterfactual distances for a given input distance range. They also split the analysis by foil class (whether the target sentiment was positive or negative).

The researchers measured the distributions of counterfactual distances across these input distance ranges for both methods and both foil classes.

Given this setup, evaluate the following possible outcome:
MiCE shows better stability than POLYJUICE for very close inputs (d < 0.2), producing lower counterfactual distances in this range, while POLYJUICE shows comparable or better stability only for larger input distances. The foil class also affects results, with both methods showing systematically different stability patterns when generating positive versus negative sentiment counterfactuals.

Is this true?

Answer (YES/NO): NO